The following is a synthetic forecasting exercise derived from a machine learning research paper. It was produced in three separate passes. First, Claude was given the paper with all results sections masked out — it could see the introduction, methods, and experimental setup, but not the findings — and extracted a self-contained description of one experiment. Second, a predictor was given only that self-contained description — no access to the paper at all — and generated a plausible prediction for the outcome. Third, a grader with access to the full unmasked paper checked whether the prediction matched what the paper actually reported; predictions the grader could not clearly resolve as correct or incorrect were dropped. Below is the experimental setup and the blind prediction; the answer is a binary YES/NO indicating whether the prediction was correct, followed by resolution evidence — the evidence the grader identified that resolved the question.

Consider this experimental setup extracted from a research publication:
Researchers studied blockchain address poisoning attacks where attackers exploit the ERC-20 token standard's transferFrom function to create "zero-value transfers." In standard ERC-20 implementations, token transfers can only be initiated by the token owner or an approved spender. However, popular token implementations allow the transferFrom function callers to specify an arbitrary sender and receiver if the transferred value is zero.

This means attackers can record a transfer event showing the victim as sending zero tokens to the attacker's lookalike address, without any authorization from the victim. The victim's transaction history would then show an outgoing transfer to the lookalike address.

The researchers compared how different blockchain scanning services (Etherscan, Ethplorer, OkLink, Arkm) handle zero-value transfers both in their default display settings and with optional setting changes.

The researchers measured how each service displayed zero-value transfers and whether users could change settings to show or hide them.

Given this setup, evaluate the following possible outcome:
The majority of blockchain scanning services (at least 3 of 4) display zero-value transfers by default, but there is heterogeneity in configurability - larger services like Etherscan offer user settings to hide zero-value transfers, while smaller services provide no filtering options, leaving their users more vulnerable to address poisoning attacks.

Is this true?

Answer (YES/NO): NO